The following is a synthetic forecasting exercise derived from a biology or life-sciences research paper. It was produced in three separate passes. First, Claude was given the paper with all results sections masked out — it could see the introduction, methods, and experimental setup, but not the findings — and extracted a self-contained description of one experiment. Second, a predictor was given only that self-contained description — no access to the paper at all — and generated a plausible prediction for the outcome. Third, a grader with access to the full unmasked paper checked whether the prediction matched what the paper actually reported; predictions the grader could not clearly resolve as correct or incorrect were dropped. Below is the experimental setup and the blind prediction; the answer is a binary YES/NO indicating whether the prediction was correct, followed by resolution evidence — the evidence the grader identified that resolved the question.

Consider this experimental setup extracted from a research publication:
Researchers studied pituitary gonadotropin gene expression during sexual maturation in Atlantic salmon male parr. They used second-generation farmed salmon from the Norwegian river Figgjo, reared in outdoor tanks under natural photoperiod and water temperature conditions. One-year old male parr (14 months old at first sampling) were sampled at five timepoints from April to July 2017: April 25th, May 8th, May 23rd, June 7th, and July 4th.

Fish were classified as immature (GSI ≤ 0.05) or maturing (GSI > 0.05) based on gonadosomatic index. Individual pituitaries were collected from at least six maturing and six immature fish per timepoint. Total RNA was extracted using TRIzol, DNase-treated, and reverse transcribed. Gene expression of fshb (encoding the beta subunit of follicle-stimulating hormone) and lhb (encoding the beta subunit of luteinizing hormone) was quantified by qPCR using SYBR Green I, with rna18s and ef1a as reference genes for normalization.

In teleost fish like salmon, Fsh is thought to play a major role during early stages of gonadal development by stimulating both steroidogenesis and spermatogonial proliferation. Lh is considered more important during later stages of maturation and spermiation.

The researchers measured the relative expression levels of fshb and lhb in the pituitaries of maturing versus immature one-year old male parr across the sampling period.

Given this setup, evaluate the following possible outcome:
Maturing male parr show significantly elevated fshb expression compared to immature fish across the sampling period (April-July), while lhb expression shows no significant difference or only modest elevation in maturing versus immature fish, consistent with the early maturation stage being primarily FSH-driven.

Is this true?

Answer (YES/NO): NO